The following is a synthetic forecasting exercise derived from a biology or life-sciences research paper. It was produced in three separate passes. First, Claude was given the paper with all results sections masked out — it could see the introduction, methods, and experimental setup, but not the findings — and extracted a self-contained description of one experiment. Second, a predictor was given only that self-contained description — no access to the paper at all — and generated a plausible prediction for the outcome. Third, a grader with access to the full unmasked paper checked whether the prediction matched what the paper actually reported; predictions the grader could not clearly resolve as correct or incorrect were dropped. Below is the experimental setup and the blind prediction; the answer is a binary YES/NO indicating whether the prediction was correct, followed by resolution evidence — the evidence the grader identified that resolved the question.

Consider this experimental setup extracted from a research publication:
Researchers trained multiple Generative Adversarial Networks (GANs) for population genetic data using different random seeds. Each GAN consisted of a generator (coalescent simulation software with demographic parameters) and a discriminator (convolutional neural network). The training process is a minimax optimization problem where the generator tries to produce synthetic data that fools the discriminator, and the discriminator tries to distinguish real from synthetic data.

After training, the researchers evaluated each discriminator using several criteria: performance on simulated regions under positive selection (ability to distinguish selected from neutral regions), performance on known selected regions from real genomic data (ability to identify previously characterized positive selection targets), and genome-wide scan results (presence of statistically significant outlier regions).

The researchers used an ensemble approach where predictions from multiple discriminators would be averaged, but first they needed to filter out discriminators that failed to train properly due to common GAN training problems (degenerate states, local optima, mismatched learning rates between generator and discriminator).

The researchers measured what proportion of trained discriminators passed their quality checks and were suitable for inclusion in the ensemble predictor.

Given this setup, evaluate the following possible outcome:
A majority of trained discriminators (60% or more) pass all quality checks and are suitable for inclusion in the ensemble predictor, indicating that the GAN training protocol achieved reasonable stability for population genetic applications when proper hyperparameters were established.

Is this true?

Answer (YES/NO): YES